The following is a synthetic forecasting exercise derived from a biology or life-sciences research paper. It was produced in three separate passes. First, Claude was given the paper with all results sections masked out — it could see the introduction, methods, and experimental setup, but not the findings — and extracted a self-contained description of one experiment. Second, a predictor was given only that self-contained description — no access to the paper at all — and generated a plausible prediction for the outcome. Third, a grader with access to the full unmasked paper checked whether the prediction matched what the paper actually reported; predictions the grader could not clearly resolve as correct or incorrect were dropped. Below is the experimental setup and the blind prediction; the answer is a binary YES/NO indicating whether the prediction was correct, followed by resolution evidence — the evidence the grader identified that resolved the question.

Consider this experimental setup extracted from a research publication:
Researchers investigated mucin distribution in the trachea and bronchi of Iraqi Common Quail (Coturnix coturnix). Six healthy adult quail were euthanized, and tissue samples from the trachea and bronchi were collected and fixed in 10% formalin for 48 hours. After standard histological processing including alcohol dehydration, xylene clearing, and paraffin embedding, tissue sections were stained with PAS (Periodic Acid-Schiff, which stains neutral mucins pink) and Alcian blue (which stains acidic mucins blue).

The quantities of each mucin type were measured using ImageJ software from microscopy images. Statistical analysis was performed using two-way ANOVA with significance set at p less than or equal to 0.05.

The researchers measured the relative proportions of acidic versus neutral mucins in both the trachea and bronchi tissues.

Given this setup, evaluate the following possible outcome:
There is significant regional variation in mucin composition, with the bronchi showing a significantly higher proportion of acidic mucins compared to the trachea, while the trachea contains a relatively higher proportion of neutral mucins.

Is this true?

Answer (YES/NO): NO